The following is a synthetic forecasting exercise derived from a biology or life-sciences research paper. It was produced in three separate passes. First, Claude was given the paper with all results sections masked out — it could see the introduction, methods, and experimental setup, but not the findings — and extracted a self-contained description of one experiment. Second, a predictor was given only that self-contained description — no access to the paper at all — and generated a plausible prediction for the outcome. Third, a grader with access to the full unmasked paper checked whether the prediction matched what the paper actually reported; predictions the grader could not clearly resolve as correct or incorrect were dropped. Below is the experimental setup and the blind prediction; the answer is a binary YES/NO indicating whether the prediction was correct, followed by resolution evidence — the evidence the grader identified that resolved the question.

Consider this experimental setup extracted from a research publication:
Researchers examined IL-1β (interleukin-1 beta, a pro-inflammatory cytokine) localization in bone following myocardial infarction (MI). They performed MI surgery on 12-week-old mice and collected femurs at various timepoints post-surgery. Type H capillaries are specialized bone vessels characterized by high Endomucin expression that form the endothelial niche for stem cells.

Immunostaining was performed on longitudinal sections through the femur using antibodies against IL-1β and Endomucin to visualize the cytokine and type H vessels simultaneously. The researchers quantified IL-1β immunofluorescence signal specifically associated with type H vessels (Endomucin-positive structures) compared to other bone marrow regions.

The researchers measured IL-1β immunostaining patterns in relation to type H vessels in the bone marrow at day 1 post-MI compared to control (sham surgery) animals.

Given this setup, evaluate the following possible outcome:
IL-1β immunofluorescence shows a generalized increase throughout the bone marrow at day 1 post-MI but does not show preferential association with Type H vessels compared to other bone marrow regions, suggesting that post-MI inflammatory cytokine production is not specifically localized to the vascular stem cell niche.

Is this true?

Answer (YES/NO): NO